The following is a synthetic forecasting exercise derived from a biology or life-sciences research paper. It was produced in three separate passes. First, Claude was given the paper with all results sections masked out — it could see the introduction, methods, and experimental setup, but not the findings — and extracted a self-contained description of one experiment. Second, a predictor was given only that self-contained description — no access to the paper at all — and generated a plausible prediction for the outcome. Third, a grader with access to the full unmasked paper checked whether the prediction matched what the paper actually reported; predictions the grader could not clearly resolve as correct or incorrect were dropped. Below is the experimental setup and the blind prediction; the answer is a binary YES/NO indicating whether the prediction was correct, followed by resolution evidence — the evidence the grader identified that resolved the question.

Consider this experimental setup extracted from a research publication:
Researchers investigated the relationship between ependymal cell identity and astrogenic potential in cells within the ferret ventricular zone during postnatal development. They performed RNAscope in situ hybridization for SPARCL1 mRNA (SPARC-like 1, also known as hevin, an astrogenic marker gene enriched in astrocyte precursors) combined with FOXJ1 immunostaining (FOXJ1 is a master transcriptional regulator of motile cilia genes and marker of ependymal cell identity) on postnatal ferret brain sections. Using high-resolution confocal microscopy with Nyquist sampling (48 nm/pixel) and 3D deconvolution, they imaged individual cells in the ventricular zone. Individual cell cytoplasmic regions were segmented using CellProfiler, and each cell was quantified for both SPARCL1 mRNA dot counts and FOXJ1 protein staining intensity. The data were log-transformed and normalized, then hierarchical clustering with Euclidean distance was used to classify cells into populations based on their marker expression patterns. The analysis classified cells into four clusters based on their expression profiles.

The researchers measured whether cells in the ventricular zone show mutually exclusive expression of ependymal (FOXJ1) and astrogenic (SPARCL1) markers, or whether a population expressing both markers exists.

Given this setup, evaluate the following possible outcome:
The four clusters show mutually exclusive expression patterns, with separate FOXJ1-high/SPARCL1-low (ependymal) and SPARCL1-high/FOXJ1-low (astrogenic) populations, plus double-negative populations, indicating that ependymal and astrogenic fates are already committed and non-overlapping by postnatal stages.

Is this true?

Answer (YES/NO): NO